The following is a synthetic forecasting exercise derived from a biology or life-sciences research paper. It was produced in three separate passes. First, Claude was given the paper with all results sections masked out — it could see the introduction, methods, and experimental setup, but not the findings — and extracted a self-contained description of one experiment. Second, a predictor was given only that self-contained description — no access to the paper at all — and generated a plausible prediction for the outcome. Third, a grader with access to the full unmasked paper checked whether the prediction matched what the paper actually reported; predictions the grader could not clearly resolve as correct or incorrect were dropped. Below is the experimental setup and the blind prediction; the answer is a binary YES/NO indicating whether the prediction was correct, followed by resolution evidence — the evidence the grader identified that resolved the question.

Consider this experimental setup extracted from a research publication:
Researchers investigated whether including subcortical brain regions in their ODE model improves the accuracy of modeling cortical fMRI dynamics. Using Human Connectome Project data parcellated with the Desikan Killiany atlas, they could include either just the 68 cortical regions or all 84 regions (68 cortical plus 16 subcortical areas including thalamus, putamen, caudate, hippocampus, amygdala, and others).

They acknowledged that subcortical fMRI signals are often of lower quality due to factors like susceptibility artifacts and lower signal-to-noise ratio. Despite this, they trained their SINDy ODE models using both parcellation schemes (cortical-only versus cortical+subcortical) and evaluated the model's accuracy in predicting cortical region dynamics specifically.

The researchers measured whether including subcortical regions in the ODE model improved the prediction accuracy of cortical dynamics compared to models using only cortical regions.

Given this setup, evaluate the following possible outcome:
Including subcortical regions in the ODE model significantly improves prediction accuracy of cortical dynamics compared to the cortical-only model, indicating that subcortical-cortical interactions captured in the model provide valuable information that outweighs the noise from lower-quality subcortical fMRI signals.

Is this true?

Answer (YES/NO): YES